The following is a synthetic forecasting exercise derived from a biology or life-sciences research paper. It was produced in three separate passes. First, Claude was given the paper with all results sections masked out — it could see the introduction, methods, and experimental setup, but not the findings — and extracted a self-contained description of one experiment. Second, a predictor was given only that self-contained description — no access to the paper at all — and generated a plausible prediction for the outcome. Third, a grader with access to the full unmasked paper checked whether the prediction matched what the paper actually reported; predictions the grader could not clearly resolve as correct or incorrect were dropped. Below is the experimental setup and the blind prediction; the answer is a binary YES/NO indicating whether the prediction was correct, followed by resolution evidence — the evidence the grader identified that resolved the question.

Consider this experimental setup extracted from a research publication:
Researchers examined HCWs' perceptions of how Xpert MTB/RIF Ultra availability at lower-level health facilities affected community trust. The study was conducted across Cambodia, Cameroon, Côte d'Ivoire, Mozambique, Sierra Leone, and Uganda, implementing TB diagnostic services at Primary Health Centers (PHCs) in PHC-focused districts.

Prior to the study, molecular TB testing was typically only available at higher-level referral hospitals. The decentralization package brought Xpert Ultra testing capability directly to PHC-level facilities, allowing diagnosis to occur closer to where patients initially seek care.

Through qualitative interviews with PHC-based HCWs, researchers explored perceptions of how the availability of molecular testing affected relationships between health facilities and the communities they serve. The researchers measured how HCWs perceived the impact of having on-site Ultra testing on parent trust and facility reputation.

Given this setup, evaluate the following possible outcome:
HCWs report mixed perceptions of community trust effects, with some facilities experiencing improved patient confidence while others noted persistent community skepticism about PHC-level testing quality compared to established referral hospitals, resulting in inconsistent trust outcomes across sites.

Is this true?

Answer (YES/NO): NO